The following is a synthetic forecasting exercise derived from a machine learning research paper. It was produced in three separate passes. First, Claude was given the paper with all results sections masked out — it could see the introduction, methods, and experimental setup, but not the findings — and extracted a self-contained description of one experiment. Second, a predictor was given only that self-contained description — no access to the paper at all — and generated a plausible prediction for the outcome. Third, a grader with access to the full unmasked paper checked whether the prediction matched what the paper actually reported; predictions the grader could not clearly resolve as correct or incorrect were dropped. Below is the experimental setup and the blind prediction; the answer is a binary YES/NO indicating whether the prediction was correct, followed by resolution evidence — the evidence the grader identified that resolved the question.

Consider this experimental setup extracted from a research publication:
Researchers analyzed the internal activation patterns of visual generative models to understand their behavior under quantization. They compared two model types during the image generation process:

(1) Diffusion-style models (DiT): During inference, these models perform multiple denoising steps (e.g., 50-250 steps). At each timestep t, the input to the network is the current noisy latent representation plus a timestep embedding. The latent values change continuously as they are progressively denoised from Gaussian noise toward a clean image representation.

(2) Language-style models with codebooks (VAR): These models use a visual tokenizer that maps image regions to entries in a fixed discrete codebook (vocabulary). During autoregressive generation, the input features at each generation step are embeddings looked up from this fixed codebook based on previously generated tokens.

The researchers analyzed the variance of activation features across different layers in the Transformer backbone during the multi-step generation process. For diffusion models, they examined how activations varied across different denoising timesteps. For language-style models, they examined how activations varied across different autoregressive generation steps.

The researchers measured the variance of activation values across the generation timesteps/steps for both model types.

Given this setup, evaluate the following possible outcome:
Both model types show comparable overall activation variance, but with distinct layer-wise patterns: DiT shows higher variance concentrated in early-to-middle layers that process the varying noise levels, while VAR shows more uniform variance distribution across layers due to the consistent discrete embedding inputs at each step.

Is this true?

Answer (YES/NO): NO